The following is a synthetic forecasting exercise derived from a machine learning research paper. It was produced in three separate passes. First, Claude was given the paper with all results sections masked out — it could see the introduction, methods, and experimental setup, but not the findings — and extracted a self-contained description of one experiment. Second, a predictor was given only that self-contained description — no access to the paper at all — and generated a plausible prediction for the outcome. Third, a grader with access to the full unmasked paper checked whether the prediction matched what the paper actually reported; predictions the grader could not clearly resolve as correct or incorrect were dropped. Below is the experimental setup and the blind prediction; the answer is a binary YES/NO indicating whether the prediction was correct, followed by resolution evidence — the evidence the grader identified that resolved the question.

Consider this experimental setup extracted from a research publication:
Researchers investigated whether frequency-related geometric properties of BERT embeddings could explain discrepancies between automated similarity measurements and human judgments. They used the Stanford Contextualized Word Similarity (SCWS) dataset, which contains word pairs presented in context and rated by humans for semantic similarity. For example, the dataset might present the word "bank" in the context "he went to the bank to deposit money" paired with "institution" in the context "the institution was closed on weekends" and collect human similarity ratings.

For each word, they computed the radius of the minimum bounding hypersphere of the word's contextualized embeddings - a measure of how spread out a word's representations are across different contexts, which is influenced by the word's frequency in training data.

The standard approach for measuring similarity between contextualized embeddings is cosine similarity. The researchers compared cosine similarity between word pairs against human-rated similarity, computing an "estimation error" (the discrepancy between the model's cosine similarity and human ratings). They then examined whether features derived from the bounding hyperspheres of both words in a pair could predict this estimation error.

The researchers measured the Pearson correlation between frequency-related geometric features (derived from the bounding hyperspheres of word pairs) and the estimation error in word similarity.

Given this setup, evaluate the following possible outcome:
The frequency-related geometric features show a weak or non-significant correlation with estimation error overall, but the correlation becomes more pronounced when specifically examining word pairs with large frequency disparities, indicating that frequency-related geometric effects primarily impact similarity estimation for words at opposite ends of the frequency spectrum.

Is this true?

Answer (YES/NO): NO